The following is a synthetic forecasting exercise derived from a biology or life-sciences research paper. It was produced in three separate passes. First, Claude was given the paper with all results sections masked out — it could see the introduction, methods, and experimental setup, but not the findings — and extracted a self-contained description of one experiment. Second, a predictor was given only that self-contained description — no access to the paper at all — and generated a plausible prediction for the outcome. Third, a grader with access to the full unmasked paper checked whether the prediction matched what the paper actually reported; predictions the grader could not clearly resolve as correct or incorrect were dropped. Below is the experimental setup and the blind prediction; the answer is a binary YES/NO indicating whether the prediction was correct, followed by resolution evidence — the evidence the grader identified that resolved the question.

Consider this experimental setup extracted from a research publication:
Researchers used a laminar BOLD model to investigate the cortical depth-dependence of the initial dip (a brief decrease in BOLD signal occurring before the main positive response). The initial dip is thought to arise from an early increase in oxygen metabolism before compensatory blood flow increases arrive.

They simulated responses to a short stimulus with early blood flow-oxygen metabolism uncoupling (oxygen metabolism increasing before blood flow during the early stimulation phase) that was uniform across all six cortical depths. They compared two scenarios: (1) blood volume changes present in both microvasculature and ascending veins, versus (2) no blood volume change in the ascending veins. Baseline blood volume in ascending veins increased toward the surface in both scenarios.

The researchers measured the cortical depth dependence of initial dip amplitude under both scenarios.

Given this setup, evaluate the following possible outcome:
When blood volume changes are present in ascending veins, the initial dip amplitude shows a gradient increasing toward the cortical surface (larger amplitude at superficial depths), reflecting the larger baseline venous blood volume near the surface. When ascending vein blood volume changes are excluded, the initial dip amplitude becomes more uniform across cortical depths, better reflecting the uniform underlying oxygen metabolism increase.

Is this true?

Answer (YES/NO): YES